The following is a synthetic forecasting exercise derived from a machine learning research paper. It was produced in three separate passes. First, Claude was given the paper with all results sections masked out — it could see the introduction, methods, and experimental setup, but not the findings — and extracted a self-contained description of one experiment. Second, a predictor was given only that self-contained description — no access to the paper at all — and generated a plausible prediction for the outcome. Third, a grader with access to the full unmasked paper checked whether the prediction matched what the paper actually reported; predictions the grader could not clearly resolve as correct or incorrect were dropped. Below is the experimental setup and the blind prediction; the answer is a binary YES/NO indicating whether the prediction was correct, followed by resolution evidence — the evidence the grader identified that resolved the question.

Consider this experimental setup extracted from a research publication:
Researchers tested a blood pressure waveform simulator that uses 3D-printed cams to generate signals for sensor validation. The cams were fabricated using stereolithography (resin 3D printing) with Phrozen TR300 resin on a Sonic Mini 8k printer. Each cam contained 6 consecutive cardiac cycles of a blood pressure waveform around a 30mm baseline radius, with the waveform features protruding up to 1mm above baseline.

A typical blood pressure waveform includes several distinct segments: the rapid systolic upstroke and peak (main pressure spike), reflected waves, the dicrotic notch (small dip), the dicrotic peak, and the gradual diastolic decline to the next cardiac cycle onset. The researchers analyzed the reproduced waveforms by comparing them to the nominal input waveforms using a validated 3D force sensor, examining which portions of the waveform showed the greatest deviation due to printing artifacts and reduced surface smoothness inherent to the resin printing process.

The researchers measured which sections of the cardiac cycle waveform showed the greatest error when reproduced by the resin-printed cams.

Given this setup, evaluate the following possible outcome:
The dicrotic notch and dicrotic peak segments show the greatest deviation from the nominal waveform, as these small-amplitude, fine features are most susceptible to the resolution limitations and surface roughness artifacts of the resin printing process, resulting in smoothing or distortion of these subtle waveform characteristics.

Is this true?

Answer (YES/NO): NO